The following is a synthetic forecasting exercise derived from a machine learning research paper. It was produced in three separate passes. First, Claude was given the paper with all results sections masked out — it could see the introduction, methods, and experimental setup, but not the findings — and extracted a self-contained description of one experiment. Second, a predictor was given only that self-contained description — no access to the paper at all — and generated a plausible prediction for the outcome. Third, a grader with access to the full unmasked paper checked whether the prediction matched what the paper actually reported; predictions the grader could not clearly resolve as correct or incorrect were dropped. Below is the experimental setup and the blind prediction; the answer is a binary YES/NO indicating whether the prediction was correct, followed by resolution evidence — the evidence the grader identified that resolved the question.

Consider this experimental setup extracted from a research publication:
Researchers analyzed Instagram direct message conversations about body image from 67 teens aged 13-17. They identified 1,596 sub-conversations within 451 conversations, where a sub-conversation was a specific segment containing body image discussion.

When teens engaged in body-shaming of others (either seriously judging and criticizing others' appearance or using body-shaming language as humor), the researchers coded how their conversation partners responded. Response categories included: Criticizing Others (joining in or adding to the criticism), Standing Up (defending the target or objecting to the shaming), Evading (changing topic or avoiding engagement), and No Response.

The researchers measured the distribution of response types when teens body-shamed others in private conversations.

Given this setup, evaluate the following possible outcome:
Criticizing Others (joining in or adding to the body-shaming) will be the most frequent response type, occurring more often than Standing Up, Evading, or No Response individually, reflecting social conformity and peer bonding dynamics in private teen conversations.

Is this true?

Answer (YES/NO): YES